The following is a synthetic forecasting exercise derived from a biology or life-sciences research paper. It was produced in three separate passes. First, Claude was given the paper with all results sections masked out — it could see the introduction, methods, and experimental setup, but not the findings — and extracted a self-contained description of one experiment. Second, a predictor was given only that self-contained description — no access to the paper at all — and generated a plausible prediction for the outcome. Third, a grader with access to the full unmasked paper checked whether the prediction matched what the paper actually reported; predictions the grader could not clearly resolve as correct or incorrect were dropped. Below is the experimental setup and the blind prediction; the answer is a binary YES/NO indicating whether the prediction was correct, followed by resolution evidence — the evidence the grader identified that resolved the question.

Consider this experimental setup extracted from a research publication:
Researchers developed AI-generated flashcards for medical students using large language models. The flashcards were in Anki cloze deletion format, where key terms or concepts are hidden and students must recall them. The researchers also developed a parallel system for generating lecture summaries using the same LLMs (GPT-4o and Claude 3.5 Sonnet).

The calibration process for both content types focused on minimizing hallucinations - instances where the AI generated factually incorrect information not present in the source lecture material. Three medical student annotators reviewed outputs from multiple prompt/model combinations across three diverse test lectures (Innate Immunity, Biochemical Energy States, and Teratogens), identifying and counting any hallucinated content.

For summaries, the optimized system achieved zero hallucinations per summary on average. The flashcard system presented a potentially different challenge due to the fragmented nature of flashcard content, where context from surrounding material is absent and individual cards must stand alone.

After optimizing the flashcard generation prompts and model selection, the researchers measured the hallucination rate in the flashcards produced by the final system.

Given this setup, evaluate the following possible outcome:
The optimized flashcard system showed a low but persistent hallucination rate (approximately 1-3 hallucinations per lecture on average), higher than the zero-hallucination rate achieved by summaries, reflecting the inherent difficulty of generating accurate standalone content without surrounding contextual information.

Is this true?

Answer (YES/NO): YES